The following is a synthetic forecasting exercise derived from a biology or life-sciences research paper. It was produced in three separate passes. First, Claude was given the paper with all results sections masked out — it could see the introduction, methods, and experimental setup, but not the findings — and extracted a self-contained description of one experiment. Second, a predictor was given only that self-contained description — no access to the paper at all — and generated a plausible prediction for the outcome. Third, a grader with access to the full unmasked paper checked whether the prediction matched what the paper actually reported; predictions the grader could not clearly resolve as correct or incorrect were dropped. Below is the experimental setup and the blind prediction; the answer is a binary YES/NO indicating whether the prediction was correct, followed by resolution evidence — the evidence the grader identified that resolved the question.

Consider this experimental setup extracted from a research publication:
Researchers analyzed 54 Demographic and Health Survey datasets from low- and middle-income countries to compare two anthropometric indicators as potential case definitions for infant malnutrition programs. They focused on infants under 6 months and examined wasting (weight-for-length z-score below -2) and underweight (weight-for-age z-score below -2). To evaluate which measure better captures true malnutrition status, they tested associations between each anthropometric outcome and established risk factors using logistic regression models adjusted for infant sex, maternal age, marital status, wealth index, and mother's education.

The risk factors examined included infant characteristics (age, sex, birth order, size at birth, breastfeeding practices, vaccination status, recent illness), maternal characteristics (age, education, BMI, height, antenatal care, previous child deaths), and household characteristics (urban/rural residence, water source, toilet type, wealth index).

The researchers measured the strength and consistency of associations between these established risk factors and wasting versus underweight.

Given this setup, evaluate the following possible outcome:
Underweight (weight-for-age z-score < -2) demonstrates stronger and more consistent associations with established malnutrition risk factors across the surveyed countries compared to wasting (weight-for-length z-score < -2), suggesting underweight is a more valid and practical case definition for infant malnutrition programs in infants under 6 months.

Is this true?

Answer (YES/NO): YES